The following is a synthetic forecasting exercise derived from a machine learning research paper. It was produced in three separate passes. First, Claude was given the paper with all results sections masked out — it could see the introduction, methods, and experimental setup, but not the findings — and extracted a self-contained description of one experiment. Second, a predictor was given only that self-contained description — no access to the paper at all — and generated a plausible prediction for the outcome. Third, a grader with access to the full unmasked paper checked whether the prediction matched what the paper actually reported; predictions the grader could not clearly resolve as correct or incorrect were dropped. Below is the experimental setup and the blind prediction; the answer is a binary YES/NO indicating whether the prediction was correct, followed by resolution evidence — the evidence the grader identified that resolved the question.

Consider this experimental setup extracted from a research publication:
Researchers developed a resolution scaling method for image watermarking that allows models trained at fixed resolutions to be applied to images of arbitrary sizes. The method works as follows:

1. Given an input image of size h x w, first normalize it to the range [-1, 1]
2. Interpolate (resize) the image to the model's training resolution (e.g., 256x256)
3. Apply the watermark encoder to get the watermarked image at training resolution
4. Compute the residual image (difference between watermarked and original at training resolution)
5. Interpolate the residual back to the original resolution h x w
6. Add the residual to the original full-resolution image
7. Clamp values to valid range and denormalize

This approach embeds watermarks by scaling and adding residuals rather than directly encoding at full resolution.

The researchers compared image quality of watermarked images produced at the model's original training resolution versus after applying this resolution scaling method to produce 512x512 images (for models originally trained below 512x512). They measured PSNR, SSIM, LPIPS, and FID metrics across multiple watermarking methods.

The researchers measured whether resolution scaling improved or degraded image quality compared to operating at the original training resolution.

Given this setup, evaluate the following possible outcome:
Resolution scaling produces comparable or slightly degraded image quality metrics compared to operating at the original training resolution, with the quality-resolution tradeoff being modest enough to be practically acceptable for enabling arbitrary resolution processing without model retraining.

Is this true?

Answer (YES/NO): NO